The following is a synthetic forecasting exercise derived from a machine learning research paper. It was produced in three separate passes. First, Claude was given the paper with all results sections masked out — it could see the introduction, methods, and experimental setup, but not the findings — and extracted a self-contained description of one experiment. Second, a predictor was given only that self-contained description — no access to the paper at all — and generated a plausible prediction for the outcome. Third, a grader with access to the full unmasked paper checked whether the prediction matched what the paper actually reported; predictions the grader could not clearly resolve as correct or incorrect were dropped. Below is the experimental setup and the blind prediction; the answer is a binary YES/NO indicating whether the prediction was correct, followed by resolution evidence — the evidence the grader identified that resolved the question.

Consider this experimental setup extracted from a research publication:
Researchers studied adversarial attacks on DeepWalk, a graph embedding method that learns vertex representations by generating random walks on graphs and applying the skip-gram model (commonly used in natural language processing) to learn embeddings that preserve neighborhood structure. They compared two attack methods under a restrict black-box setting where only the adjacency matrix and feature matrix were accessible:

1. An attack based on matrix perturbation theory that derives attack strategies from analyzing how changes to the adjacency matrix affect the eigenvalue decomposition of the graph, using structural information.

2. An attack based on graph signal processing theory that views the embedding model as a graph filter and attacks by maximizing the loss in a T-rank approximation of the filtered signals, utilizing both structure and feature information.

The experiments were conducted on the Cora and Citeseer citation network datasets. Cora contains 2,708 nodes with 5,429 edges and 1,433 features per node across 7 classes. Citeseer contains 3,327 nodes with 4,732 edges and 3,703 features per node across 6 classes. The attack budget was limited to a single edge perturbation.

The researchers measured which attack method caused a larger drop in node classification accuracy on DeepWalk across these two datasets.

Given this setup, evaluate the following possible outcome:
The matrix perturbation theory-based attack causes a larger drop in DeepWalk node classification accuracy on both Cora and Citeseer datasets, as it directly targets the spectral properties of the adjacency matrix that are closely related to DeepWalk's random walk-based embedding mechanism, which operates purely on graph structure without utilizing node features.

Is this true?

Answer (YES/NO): YES